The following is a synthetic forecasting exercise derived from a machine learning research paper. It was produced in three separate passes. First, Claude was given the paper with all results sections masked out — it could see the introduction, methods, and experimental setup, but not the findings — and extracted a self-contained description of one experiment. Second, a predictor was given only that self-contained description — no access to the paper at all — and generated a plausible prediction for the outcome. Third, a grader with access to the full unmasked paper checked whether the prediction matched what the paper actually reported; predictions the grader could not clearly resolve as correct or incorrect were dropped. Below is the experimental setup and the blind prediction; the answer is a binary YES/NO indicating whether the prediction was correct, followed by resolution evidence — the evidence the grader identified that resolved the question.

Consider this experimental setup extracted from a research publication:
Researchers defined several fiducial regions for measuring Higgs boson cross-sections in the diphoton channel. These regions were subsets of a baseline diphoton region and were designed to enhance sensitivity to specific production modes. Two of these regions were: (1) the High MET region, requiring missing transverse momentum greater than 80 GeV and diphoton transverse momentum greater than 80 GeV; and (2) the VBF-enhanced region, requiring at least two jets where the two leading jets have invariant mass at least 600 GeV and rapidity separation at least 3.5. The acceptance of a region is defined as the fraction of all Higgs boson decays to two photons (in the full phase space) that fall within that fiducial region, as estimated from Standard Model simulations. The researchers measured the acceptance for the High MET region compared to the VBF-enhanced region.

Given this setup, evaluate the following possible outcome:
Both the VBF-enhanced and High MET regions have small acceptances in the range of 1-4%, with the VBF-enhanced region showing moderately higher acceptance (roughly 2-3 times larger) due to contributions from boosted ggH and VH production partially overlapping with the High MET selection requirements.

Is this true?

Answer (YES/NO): NO